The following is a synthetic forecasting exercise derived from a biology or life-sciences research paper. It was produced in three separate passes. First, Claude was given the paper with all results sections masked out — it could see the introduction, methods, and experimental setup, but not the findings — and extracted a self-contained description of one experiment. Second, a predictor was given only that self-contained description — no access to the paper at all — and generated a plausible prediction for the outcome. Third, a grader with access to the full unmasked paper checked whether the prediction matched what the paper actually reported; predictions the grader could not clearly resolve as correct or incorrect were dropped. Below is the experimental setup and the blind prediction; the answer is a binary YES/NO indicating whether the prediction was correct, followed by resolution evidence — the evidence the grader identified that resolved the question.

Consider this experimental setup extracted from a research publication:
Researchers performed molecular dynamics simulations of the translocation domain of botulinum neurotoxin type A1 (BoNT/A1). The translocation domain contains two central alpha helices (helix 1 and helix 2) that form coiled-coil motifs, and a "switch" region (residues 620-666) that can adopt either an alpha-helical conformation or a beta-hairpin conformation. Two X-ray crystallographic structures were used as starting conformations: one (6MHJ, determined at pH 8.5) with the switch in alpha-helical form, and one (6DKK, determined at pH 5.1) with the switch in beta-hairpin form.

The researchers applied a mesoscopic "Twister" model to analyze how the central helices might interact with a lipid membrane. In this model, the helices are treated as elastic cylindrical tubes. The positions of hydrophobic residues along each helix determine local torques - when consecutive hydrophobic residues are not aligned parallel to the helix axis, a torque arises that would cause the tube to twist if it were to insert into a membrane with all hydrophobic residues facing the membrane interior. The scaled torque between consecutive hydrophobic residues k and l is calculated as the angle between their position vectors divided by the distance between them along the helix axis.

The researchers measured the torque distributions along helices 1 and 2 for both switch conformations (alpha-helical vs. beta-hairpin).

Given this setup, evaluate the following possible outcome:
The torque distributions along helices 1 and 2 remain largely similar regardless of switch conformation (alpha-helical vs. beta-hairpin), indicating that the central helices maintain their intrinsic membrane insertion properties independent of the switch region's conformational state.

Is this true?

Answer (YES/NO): NO